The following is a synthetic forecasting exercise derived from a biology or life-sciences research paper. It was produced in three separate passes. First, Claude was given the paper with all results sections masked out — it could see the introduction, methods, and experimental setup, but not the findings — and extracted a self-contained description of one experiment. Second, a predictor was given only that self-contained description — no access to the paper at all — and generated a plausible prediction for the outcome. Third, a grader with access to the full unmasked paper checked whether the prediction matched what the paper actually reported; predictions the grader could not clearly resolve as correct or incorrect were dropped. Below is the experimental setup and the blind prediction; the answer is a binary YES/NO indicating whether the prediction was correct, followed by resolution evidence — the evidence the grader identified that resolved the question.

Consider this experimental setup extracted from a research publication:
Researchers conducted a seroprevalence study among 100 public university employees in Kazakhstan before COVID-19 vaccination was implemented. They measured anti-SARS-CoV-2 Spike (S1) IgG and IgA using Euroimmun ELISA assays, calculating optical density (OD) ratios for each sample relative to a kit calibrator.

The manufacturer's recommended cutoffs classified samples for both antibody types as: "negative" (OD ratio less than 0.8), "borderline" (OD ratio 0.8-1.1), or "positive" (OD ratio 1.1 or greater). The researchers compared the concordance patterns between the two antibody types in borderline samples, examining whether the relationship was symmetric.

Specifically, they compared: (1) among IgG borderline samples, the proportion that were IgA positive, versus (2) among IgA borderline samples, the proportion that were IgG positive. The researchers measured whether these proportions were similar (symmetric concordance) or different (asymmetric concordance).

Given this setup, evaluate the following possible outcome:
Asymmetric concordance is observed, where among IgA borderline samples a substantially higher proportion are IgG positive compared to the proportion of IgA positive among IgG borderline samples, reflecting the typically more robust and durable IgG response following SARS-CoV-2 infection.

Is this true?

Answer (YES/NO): NO